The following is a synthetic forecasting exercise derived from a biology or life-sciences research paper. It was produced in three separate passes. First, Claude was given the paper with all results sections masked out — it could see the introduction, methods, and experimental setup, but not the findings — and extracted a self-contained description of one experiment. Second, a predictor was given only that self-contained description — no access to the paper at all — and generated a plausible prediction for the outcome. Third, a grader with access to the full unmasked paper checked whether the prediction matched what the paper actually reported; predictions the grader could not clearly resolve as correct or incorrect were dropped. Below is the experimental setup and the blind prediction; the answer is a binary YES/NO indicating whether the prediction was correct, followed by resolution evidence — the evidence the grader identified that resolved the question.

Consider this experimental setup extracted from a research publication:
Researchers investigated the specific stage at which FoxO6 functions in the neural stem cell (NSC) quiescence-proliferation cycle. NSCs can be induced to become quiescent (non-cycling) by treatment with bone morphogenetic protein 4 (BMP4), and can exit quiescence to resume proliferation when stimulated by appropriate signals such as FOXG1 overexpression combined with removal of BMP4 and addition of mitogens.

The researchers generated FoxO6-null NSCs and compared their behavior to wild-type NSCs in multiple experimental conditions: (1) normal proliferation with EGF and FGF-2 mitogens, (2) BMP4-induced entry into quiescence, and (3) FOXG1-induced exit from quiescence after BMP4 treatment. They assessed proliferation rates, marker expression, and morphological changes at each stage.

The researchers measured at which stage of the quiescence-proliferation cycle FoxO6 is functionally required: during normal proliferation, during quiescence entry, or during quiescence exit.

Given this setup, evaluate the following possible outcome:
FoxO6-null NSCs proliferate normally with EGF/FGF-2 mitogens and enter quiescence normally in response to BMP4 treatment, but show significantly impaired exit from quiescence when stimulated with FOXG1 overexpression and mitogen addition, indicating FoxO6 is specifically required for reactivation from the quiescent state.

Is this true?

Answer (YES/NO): YES